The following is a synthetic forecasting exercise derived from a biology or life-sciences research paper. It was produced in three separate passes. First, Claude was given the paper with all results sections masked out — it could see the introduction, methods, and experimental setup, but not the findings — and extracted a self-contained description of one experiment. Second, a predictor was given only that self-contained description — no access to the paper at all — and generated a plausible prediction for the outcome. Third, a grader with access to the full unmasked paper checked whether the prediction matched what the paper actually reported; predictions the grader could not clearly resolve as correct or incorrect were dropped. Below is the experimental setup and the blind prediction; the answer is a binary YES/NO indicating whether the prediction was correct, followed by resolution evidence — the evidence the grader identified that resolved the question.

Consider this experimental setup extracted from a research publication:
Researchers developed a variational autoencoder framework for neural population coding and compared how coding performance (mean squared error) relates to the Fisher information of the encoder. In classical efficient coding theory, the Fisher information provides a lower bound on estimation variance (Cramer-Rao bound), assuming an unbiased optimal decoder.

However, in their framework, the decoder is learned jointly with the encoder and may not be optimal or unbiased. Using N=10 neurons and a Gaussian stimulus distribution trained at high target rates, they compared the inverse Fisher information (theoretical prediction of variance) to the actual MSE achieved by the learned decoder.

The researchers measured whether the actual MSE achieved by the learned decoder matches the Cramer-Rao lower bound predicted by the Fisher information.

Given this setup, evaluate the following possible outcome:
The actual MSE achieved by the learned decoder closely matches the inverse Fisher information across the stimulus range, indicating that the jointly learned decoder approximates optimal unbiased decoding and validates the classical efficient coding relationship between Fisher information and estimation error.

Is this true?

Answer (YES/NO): NO